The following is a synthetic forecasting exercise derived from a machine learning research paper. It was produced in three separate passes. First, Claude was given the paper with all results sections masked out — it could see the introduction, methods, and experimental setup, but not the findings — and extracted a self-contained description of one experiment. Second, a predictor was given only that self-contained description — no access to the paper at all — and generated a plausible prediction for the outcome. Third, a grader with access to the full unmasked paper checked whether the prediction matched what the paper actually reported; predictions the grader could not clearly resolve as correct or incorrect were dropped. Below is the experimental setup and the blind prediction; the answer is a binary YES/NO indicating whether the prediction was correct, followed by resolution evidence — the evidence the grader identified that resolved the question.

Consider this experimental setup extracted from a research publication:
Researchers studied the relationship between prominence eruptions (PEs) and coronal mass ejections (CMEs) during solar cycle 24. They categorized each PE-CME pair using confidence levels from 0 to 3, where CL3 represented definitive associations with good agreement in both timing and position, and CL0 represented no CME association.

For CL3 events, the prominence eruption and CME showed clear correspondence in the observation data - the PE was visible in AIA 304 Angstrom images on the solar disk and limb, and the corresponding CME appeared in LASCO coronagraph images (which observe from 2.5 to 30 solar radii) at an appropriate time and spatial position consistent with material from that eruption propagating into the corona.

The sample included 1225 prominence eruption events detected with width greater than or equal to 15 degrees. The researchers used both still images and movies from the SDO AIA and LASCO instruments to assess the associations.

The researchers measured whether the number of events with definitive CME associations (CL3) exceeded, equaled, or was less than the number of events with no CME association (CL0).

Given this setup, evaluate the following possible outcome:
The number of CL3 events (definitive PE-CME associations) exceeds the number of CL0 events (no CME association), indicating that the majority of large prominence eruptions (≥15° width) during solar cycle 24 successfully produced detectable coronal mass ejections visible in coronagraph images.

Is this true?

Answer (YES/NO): NO